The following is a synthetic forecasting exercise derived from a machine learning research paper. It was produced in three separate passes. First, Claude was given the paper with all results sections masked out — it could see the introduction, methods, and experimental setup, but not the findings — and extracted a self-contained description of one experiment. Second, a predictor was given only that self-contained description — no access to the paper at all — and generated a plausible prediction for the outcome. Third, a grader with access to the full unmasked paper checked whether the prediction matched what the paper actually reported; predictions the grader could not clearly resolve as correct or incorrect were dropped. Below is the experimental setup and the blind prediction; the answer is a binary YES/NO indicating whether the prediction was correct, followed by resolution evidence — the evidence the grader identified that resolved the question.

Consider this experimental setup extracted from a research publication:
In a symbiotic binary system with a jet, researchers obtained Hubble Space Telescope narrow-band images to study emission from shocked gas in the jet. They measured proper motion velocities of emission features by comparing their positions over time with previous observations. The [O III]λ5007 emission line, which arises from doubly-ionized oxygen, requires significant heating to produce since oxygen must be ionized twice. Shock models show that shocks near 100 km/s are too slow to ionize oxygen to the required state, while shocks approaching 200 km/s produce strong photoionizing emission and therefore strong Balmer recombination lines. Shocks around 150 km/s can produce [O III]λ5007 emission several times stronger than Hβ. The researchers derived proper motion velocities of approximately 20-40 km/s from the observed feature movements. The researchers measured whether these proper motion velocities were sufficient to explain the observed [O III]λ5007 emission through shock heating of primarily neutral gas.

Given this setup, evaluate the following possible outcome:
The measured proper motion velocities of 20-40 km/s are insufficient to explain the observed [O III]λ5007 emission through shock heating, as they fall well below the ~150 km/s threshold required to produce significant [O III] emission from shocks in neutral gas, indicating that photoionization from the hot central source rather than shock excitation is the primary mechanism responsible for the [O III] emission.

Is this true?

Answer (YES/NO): NO